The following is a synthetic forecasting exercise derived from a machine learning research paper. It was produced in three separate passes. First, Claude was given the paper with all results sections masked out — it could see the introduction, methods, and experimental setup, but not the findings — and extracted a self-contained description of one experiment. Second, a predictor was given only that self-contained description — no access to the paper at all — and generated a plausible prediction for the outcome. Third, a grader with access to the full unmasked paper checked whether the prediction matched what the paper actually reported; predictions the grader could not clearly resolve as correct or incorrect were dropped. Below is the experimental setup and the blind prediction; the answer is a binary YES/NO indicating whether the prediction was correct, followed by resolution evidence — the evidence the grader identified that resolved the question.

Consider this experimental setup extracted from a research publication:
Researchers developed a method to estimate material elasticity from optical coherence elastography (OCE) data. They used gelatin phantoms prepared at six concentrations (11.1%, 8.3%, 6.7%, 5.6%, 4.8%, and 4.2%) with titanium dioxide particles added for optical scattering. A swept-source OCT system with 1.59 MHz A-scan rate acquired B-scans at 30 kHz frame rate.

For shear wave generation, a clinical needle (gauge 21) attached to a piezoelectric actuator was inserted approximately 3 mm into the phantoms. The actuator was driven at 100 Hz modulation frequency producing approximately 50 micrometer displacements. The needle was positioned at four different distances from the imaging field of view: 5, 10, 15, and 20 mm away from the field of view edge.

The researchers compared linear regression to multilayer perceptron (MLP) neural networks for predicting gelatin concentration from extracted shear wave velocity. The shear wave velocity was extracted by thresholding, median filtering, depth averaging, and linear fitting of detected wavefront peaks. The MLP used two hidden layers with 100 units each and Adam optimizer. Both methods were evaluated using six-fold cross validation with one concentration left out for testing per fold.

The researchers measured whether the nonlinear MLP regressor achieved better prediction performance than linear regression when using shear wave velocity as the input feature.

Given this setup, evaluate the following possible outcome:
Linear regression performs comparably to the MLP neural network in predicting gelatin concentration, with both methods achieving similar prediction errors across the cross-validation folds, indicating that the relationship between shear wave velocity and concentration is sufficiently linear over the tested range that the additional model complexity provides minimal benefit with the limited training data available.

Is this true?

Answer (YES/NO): NO